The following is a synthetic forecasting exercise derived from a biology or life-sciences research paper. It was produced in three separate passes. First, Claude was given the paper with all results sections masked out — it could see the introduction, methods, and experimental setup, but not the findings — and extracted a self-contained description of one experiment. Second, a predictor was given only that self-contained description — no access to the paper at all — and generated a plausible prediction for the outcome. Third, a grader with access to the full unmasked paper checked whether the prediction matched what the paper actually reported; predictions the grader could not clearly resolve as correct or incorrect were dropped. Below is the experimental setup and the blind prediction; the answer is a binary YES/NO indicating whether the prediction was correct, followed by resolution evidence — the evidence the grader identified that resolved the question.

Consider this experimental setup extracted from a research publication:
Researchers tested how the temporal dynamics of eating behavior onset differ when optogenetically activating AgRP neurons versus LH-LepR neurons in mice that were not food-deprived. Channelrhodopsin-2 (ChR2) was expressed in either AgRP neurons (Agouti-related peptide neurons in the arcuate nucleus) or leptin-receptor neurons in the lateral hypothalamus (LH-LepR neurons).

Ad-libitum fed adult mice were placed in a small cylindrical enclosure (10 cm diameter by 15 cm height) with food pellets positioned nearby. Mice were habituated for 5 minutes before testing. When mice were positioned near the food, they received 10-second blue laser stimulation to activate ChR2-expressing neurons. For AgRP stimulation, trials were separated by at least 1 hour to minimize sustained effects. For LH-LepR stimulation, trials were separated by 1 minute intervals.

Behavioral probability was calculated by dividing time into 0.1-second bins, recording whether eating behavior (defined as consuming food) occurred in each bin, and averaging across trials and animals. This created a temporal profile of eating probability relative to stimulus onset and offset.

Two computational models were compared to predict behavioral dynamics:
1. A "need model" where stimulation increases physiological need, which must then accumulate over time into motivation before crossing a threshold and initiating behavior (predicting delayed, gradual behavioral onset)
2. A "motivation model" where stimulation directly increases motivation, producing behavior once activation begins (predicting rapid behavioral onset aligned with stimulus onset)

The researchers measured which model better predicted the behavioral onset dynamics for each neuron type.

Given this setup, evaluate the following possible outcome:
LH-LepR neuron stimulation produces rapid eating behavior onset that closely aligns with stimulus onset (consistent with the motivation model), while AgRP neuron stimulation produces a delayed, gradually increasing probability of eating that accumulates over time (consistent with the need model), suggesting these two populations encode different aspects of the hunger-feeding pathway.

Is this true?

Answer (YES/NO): YES